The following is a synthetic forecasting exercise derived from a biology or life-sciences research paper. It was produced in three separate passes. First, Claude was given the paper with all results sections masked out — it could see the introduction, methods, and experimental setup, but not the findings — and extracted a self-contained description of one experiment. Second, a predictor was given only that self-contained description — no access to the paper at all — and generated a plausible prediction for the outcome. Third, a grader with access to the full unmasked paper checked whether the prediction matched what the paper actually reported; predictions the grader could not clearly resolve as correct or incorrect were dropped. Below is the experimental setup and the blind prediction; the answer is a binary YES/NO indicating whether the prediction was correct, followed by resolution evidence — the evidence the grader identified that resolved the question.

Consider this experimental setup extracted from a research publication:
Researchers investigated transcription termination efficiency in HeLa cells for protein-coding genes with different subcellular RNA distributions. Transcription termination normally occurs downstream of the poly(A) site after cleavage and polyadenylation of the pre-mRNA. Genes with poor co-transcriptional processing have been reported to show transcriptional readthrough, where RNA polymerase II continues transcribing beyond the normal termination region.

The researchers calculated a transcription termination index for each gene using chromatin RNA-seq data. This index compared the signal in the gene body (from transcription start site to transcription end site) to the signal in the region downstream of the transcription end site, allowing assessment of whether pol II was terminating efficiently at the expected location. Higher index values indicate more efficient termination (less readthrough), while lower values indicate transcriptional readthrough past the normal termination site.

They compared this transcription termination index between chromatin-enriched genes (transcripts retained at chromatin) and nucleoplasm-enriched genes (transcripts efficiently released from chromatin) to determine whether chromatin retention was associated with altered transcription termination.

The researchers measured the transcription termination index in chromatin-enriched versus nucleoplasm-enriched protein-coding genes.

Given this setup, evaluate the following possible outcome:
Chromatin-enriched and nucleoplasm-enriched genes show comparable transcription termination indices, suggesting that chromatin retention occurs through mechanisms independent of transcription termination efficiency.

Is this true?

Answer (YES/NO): NO